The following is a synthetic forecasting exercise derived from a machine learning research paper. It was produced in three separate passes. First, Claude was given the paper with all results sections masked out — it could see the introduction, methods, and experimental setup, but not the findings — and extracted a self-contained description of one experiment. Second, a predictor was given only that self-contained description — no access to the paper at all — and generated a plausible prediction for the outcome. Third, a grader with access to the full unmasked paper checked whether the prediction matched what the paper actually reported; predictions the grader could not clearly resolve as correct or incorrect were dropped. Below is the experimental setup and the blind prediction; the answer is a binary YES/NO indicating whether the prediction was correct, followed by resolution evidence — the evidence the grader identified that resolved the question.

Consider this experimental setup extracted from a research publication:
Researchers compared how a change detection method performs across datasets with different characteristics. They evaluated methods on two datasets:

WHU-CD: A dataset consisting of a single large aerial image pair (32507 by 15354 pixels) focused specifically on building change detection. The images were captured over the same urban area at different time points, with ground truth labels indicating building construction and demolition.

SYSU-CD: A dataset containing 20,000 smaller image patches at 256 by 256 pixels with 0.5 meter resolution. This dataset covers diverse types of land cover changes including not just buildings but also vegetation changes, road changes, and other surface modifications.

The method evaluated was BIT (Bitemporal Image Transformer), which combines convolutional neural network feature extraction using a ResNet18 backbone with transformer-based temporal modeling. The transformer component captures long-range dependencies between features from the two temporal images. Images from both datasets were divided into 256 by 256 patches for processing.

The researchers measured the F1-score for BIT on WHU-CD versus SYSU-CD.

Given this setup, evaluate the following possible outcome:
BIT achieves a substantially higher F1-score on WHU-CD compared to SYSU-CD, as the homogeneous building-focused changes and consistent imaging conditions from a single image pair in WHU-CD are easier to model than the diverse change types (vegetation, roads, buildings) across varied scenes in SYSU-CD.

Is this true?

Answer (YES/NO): YES